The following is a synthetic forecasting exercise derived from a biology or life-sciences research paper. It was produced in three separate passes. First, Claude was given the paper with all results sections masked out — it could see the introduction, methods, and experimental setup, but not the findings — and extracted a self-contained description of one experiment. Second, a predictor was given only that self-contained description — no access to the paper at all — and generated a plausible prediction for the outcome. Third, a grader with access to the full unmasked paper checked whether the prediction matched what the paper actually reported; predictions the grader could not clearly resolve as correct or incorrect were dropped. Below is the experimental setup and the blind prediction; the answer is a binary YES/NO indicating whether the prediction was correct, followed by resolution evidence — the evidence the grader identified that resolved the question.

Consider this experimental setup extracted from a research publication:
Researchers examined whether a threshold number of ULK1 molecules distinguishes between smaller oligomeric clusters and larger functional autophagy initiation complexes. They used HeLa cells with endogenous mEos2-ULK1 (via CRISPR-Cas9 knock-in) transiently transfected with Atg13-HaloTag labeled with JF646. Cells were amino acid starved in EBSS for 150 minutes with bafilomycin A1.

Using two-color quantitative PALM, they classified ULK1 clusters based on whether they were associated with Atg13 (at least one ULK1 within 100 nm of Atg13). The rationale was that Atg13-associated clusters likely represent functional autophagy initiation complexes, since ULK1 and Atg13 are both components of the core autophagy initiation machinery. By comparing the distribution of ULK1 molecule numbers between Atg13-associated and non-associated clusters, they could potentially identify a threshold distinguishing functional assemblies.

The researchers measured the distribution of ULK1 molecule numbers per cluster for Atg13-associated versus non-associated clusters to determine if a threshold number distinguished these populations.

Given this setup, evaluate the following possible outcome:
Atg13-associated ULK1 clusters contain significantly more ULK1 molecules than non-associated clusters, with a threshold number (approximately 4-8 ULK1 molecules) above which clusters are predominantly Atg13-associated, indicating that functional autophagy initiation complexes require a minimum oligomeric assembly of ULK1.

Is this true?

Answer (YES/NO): NO